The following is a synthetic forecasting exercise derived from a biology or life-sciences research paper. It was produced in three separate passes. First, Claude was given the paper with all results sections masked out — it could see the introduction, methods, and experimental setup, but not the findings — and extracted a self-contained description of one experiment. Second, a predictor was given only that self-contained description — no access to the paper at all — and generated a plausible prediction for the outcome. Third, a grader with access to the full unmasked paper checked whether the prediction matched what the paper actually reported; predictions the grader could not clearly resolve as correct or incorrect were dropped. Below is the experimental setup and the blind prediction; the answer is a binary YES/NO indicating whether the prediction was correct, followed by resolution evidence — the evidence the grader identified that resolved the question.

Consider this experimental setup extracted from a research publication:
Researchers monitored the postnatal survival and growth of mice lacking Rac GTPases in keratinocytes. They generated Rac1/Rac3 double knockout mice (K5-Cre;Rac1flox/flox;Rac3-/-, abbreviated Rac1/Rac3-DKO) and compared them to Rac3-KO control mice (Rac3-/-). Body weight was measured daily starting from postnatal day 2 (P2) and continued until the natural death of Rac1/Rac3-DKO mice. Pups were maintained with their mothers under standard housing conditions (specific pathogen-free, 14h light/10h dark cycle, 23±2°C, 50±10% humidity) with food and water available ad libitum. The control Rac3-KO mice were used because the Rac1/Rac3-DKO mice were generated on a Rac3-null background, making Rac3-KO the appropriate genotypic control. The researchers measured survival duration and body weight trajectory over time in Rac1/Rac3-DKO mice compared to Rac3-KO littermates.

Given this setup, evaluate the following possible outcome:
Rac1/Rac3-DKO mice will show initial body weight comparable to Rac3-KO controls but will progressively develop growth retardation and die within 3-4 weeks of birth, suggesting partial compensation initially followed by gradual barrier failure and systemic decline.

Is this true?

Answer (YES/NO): NO